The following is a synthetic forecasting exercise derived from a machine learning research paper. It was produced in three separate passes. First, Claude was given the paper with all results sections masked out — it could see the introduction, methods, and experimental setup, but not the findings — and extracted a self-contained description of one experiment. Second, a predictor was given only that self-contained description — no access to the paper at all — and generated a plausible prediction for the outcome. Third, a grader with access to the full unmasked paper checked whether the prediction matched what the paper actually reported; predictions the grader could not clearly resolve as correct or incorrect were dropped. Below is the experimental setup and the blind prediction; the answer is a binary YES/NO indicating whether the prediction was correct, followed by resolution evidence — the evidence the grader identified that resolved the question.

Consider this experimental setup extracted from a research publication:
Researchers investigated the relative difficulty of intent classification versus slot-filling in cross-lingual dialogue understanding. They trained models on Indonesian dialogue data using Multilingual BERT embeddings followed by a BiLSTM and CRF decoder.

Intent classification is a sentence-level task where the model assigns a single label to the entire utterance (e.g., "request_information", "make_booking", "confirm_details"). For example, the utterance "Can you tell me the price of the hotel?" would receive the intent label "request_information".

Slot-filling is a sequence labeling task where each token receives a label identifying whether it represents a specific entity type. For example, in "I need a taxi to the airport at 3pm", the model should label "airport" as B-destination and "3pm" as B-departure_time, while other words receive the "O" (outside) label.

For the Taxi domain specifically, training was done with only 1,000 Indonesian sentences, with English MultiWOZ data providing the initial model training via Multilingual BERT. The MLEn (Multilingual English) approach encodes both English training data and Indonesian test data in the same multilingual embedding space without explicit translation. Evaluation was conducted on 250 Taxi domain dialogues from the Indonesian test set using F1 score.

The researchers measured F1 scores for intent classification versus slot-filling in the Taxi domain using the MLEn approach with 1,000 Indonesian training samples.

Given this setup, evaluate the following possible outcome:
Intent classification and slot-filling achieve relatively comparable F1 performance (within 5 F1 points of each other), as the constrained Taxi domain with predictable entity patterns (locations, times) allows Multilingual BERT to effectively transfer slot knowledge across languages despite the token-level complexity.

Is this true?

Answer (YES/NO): NO